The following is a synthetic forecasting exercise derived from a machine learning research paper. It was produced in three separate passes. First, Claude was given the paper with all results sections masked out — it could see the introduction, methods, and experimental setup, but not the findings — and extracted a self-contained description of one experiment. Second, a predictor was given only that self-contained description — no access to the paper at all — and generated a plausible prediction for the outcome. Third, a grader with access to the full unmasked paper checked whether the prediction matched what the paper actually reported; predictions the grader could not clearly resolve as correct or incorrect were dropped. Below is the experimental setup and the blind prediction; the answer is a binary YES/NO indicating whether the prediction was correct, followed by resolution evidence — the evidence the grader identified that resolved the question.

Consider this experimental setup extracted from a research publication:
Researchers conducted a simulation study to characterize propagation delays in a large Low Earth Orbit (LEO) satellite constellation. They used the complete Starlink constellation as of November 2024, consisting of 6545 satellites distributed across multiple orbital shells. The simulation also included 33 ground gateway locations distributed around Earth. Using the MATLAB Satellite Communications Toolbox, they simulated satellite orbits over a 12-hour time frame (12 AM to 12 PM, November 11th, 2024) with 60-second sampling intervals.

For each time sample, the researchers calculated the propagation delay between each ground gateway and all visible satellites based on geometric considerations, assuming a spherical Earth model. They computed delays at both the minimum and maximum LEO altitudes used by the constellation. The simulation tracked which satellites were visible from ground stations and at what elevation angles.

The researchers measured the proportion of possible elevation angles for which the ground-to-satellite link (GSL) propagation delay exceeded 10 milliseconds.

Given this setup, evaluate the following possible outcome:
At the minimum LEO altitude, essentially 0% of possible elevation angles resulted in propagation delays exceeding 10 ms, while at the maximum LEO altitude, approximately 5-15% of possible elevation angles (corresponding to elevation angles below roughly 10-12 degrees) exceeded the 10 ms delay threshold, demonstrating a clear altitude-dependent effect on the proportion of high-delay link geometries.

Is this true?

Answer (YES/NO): NO